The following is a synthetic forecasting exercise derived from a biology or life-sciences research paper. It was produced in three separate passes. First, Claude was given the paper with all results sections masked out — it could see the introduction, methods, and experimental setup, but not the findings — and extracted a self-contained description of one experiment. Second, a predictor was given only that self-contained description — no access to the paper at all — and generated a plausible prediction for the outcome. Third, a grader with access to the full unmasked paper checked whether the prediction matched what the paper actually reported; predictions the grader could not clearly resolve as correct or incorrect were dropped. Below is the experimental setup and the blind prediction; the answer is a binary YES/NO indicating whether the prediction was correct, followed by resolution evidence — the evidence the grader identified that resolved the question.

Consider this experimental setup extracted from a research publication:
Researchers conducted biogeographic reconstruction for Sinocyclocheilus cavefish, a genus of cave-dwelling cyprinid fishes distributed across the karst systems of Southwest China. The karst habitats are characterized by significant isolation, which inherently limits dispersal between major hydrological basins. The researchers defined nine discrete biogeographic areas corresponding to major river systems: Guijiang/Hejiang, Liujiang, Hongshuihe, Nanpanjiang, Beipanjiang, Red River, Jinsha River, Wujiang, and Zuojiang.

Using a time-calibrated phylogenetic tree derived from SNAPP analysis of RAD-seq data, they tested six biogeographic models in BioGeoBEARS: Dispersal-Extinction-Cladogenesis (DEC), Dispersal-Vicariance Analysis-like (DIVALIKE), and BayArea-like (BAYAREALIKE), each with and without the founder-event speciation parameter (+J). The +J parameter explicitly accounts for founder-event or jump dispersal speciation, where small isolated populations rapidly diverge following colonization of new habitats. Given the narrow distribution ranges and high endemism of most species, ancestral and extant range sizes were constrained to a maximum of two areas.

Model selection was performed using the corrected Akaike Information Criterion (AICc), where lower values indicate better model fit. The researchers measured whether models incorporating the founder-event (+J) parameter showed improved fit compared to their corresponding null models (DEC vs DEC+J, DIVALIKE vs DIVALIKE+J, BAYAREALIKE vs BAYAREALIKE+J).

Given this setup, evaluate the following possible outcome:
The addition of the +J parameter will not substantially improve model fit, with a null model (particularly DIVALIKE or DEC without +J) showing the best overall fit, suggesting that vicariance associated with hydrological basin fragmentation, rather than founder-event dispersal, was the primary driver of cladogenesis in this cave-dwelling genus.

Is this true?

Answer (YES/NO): NO